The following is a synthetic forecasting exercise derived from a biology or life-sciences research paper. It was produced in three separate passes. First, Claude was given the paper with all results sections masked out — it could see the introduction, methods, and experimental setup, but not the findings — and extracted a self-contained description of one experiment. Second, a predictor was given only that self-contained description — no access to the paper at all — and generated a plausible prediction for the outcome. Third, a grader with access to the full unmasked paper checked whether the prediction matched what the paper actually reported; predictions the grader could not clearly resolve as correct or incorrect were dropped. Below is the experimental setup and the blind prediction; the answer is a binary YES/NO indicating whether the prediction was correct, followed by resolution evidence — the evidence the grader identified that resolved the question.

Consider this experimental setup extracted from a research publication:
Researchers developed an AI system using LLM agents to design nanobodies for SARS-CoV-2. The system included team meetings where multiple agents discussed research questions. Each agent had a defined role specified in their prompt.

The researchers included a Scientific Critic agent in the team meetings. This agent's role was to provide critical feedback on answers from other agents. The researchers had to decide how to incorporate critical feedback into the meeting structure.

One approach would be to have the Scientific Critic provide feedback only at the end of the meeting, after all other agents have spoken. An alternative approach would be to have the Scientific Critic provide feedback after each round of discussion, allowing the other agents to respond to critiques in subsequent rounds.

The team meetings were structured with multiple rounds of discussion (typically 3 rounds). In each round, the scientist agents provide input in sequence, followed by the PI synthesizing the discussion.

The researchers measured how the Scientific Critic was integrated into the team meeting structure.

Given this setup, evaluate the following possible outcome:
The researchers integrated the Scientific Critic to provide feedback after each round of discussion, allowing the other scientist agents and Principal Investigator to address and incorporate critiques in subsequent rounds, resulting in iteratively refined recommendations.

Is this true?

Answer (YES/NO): YES